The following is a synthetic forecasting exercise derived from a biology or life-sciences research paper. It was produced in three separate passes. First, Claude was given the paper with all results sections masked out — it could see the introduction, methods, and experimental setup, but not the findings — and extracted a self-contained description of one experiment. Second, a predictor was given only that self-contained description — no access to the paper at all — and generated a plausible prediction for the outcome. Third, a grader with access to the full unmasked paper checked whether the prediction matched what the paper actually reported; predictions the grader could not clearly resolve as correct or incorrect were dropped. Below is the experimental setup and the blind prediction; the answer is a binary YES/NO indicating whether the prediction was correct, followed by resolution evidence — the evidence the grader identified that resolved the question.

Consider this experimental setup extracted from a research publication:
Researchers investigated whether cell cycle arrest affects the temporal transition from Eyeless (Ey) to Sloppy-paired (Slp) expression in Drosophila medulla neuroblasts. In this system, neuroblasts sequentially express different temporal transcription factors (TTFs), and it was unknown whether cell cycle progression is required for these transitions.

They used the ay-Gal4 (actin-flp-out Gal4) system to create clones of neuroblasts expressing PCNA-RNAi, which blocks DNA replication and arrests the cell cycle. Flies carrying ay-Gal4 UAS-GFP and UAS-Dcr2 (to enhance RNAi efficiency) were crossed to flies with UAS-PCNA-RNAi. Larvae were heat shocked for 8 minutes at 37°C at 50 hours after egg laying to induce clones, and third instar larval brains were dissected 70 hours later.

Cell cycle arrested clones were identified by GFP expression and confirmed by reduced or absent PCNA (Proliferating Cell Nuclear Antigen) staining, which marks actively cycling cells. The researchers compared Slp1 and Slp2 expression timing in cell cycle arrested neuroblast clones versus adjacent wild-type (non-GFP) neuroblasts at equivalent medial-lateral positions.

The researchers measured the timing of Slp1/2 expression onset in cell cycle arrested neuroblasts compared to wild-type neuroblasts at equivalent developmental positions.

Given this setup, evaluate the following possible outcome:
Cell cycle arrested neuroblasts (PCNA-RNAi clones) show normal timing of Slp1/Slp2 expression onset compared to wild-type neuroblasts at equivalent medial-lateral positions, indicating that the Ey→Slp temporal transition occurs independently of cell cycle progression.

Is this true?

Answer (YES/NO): NO